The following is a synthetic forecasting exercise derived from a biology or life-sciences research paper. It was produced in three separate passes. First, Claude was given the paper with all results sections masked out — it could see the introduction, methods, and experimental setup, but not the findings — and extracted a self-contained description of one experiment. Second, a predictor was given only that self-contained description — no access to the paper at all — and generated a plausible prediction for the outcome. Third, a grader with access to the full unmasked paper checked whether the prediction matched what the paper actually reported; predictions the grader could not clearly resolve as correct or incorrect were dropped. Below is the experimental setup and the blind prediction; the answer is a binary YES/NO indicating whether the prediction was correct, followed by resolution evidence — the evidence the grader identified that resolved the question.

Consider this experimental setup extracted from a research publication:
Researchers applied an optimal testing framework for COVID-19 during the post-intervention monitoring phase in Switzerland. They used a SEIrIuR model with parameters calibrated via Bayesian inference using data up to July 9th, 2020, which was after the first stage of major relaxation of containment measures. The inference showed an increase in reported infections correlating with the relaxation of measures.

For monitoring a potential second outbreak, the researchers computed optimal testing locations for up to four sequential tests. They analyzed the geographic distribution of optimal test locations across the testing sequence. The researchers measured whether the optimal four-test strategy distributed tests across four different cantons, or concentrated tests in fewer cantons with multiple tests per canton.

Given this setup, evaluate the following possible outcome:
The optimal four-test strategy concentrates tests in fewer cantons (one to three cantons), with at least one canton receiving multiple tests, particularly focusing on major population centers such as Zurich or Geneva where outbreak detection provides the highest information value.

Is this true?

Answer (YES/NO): YES